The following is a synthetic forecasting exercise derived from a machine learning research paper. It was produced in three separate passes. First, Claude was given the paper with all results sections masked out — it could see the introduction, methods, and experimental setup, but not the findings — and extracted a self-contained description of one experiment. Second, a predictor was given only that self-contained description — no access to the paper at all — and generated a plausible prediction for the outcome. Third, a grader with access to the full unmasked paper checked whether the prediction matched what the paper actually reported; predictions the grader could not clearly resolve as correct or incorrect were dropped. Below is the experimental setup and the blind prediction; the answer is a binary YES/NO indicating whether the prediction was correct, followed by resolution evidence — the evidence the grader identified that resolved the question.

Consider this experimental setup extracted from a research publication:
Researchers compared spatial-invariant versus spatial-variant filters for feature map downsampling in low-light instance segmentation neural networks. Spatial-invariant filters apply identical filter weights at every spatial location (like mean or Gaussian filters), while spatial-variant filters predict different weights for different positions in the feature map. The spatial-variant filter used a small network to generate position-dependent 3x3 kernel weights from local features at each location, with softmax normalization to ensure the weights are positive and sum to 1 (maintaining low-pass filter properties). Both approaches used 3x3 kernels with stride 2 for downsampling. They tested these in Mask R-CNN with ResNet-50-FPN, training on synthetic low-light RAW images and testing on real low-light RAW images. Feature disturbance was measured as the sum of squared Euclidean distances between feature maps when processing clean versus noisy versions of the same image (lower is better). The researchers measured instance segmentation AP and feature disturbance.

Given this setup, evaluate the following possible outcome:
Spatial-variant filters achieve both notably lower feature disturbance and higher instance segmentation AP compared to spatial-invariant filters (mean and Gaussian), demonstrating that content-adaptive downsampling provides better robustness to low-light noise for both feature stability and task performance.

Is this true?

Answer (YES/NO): YES